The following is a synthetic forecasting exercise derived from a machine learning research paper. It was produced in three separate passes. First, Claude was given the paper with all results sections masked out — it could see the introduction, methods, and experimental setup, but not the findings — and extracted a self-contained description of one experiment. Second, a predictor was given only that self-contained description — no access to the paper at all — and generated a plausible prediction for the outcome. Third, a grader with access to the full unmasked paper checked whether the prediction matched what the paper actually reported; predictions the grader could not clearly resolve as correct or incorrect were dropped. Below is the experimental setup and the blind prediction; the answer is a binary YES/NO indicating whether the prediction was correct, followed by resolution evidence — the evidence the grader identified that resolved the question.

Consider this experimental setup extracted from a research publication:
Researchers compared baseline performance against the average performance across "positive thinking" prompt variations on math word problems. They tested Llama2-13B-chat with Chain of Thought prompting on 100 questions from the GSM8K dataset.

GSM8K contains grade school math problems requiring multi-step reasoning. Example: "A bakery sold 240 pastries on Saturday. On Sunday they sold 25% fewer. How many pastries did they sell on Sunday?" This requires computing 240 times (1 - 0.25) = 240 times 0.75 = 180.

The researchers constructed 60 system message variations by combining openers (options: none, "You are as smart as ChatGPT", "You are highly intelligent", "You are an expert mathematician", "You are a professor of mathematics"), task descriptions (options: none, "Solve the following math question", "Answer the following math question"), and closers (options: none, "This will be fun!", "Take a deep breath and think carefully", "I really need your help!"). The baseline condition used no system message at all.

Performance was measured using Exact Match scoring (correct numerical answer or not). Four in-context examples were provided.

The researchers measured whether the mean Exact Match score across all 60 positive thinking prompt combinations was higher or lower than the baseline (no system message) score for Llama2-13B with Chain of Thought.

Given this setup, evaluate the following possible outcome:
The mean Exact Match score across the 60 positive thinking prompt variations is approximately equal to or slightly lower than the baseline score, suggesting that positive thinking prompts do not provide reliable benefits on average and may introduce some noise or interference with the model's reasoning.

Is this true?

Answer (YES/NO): YES